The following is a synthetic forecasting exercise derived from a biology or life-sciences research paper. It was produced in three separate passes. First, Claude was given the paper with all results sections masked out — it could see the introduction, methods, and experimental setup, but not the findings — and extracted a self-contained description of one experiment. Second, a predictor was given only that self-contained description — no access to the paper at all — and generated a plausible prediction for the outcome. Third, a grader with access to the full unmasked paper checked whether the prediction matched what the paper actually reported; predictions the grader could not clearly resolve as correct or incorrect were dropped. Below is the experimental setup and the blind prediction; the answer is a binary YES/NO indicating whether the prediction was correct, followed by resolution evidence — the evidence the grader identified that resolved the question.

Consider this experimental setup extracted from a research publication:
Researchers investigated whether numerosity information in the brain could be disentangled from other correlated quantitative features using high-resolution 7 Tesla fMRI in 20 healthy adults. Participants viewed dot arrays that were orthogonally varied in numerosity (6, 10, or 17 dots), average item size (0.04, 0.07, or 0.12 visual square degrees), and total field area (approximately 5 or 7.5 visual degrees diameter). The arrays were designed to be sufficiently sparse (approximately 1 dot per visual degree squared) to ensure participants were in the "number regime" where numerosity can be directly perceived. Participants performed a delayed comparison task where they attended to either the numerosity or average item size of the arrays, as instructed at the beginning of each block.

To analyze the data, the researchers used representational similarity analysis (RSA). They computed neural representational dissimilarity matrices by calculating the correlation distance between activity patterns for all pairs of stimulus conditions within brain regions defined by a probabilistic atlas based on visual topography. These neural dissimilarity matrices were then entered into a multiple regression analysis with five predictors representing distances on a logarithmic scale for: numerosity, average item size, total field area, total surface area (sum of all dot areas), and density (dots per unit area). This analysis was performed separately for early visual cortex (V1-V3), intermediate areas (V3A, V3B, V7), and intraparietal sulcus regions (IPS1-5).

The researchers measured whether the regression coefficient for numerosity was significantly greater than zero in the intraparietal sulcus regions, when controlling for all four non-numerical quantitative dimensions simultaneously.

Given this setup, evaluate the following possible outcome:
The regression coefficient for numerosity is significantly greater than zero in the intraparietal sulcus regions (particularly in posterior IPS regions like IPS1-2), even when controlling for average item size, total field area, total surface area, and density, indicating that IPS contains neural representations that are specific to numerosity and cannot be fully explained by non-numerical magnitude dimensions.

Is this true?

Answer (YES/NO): YES